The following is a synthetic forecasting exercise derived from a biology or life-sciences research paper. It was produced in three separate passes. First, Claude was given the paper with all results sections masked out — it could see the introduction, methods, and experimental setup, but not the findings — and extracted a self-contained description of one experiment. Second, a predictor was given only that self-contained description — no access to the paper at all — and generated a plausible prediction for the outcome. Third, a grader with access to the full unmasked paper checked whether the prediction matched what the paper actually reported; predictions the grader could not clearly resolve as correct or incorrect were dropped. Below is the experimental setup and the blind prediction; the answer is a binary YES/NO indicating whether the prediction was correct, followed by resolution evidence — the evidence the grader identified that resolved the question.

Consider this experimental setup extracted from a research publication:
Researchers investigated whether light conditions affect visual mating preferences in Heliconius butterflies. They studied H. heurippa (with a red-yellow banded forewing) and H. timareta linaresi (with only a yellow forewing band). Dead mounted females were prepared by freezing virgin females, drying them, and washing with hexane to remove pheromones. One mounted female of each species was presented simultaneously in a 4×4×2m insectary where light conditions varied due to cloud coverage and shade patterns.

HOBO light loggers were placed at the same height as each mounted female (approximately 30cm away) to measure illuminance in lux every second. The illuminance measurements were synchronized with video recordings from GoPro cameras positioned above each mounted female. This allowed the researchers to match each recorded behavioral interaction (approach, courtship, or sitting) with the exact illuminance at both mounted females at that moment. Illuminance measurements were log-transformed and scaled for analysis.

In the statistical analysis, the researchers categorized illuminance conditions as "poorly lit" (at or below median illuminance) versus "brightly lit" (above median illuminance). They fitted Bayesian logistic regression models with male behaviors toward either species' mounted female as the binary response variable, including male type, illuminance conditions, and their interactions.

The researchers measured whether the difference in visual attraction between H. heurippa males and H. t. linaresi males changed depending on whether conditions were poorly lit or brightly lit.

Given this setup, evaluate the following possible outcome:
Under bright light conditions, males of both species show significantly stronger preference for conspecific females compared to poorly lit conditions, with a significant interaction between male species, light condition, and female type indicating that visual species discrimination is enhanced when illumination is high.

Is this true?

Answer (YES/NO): NO